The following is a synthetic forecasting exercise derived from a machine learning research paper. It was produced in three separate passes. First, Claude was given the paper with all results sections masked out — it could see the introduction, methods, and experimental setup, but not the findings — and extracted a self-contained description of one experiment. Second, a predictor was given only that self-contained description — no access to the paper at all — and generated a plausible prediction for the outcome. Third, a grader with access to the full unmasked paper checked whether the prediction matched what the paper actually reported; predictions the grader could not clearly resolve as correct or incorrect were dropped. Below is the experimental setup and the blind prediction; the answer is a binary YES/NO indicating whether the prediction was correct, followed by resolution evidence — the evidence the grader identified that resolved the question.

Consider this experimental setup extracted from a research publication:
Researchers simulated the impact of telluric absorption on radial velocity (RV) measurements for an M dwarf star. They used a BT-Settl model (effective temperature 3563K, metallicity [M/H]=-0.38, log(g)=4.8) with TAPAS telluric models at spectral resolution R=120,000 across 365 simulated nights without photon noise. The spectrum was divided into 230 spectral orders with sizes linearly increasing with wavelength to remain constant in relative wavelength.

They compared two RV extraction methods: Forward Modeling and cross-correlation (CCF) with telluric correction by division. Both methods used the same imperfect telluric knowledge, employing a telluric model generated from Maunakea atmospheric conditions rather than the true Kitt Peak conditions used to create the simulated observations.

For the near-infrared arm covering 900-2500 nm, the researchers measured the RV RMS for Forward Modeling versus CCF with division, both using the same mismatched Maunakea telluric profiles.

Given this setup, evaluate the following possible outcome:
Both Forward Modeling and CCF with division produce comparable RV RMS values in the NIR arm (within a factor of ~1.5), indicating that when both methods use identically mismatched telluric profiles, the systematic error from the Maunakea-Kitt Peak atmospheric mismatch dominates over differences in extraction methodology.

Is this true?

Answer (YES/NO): YES